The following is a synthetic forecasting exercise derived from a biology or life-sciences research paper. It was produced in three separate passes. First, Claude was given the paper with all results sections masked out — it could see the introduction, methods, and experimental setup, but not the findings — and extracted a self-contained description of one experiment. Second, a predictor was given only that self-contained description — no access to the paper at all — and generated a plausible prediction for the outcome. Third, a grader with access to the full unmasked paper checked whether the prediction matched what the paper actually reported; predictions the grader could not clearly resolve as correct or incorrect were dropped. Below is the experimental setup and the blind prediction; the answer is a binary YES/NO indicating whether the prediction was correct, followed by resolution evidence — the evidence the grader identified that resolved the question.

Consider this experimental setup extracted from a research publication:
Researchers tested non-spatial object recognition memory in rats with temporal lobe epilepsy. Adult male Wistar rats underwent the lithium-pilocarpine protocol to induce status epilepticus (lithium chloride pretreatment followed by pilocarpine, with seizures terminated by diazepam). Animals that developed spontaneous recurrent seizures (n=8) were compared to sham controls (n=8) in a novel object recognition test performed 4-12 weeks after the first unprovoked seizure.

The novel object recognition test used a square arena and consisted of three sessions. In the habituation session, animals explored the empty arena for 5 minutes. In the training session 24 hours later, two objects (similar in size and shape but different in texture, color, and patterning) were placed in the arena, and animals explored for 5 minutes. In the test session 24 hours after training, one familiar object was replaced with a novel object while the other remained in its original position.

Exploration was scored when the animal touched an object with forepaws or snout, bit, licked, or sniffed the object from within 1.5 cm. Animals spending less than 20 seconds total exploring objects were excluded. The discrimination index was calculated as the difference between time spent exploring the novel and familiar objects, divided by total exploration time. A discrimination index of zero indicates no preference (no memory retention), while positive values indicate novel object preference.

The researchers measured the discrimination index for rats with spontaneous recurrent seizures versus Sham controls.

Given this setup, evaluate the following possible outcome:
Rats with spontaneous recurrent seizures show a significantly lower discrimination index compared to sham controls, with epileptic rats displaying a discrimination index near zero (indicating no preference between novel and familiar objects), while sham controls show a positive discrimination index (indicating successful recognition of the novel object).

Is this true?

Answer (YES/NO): NO